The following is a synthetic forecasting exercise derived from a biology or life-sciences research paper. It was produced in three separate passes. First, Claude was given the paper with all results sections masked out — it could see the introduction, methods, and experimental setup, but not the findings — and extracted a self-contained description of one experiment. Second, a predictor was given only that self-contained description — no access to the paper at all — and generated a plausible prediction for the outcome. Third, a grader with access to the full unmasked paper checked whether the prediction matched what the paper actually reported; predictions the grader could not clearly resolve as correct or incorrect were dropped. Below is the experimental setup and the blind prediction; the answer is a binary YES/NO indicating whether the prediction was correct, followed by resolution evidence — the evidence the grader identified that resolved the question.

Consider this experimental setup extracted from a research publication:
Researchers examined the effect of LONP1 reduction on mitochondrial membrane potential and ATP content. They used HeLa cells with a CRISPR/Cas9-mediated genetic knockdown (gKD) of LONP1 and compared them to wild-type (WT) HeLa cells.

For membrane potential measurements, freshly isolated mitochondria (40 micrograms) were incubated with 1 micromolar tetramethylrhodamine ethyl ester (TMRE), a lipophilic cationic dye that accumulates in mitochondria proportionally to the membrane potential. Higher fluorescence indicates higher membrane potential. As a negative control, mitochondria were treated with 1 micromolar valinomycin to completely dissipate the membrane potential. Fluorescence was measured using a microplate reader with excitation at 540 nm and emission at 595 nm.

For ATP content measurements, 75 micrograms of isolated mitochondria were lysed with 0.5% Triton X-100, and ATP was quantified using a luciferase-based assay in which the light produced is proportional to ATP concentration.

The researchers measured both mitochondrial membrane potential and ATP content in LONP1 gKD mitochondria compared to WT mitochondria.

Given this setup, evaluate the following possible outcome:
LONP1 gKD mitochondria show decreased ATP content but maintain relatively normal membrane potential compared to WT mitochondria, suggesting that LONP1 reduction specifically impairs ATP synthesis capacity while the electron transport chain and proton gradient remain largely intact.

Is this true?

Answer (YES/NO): YES